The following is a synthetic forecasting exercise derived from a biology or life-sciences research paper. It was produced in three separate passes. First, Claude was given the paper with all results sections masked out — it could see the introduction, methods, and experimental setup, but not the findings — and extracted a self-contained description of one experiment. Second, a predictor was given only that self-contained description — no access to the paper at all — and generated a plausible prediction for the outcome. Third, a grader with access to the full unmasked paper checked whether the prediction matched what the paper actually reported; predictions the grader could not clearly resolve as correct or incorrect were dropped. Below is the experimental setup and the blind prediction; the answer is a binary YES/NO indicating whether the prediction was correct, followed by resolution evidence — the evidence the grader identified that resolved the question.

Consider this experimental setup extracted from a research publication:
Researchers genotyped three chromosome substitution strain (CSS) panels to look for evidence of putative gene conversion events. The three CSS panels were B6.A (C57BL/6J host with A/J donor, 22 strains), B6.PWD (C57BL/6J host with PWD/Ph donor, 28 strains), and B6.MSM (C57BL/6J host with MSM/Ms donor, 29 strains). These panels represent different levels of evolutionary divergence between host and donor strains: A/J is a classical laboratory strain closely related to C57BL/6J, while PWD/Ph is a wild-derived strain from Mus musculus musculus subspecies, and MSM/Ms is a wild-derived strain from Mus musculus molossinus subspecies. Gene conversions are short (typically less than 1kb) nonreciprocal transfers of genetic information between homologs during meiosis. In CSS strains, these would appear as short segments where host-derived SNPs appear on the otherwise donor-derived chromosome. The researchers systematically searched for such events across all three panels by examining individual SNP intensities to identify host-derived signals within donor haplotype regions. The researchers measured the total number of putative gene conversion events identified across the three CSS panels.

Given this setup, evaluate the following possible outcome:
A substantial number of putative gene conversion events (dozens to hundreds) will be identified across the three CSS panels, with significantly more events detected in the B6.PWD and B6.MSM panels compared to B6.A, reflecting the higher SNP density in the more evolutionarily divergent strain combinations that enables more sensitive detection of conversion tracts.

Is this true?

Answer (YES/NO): NO